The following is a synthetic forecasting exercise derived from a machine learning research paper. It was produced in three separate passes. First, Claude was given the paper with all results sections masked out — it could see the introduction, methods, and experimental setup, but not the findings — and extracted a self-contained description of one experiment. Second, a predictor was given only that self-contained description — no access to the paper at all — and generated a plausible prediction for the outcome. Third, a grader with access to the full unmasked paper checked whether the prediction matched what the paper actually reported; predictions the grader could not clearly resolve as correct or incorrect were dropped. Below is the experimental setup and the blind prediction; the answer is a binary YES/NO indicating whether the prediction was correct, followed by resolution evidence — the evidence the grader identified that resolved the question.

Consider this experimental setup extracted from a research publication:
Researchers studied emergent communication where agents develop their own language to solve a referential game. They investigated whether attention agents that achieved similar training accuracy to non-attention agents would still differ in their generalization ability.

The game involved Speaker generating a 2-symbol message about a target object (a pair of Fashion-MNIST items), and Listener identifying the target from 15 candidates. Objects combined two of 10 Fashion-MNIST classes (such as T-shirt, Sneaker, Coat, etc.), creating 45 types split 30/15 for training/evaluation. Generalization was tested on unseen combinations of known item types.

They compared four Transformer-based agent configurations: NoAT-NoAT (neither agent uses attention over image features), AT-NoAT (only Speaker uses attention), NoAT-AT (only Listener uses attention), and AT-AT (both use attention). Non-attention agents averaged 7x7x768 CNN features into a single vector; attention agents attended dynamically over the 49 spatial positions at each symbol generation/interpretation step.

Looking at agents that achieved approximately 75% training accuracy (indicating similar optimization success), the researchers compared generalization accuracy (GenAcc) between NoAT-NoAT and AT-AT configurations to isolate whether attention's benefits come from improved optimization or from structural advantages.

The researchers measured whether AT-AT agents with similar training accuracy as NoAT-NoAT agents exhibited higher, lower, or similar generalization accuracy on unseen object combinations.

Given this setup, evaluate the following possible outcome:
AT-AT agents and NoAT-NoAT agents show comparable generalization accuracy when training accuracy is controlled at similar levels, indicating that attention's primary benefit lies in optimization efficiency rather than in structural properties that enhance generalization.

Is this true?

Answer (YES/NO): NO